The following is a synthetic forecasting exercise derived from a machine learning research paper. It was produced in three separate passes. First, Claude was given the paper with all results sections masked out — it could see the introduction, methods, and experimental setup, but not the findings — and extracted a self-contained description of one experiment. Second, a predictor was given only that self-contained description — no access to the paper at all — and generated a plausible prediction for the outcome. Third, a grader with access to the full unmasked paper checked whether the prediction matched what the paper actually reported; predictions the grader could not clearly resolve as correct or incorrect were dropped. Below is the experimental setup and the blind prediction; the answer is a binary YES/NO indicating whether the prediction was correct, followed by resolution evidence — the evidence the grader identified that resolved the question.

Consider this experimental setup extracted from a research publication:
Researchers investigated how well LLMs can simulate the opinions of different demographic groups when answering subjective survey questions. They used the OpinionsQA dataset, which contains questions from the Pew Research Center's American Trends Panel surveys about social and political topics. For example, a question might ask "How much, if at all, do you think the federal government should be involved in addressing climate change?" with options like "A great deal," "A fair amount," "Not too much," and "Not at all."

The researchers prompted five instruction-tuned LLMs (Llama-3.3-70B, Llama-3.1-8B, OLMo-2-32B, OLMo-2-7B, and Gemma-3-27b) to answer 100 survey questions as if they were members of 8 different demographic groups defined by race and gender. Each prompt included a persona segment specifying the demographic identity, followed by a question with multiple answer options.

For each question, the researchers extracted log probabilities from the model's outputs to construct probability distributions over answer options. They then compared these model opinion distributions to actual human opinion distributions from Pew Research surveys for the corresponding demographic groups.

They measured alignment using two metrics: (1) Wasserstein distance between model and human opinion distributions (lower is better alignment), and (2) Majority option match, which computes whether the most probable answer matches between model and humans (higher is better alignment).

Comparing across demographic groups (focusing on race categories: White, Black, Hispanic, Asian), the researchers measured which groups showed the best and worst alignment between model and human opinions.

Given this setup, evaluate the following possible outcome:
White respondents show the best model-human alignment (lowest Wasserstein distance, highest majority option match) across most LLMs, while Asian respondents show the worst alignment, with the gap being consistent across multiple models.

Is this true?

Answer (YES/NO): NO